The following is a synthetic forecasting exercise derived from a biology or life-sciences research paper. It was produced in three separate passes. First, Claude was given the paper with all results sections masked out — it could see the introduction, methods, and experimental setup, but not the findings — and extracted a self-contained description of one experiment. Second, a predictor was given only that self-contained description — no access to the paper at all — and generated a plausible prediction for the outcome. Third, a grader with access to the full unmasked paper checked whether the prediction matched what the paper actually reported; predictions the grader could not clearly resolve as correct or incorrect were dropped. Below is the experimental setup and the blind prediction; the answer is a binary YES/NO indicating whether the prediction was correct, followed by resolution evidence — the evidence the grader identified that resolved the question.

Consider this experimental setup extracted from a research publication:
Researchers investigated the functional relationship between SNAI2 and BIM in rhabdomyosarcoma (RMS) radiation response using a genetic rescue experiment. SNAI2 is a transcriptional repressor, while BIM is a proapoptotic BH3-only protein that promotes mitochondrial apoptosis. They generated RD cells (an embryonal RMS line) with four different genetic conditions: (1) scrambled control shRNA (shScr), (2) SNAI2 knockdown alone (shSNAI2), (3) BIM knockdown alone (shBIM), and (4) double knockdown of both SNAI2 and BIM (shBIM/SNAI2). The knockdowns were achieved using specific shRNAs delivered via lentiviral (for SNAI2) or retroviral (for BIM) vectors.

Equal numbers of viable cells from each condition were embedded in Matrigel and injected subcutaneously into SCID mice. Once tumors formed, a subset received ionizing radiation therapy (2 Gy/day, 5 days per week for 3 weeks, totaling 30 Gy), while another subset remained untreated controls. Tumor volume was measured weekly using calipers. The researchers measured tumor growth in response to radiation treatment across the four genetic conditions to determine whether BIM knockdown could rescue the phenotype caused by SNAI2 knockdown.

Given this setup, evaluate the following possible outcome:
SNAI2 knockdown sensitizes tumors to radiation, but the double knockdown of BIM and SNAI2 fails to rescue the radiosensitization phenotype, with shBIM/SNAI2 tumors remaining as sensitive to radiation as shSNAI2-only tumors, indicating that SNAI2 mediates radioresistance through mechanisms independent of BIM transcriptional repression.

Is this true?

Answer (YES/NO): NO